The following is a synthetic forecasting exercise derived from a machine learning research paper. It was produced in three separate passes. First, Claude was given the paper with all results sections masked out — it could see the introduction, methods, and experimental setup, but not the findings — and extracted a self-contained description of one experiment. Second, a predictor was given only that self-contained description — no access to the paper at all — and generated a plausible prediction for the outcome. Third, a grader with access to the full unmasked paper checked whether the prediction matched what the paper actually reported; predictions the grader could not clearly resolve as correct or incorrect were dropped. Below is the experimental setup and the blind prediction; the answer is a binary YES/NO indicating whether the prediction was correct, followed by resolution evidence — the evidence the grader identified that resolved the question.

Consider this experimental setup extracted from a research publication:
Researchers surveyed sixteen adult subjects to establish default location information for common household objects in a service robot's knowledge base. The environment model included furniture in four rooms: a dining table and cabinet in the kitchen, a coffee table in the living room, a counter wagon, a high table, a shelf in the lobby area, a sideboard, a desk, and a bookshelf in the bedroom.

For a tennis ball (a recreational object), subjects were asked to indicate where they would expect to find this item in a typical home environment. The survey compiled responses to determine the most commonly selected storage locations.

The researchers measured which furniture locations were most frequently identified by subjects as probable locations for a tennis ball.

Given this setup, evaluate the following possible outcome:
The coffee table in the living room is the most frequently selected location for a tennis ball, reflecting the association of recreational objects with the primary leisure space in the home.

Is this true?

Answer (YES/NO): NO